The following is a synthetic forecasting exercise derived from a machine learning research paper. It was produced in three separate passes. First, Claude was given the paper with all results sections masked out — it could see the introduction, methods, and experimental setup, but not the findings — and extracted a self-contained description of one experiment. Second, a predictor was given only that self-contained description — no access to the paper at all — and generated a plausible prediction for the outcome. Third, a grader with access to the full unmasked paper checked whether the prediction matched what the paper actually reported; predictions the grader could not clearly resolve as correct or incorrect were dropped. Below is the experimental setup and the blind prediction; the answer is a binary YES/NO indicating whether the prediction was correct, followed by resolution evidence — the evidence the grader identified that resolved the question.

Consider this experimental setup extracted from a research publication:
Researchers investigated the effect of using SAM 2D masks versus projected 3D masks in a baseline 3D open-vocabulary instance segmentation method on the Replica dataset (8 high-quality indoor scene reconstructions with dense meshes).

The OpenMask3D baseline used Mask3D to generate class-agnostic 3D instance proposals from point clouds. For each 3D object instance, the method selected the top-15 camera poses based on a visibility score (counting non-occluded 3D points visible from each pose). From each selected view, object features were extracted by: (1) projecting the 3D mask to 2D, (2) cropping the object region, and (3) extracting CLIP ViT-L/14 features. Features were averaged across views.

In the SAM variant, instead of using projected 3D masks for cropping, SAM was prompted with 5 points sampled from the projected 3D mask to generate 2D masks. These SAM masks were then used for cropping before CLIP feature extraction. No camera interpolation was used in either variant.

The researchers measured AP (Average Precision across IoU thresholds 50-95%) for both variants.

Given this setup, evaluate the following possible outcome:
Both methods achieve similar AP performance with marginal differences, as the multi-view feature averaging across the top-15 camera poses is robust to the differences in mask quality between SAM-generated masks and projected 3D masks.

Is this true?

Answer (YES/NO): NO